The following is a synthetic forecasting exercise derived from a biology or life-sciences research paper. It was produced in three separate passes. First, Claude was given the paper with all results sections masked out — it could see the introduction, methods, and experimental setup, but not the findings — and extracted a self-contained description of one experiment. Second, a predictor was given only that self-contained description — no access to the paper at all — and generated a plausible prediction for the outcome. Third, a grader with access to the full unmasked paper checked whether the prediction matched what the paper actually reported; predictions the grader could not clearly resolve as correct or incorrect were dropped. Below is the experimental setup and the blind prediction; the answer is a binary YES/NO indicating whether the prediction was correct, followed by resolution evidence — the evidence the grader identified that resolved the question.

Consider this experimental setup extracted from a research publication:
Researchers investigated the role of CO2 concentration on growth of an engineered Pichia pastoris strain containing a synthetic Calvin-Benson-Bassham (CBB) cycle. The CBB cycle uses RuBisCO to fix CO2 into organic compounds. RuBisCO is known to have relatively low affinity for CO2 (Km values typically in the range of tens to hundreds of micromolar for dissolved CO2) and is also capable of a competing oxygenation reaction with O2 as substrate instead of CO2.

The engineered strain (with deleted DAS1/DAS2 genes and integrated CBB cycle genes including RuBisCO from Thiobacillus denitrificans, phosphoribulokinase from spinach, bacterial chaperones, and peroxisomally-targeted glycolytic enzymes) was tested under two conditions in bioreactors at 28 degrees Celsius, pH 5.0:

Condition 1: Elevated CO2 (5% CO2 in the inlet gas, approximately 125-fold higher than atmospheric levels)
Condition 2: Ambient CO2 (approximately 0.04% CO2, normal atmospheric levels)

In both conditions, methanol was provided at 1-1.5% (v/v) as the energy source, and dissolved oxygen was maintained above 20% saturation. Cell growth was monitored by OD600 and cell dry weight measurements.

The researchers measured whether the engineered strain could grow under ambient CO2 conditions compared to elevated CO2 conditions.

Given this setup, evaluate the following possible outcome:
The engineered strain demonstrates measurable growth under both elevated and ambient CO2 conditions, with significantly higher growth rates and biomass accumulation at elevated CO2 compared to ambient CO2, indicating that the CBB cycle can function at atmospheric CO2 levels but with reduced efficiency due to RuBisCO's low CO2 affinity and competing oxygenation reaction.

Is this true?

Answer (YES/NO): NO